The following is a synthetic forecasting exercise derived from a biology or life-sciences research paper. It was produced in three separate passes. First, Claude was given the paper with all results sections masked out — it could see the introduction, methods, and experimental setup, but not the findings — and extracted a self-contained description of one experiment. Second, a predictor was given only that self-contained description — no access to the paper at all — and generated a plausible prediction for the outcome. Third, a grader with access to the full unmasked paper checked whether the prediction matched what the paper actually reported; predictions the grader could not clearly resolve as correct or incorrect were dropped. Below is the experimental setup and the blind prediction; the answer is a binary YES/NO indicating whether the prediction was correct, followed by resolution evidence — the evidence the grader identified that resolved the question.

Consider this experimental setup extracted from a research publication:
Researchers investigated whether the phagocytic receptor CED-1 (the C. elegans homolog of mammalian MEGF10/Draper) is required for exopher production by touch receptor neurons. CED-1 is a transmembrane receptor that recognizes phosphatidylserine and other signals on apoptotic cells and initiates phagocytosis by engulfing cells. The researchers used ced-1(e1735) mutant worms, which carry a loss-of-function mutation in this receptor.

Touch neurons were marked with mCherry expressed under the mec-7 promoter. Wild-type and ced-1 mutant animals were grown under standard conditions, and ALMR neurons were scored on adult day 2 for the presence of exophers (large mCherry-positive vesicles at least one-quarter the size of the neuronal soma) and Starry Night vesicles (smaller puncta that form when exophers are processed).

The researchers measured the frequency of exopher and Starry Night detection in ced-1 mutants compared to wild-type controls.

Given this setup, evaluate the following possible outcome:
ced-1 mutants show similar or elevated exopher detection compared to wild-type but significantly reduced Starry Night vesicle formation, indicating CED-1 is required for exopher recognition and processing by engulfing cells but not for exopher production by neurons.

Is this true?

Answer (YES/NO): NO